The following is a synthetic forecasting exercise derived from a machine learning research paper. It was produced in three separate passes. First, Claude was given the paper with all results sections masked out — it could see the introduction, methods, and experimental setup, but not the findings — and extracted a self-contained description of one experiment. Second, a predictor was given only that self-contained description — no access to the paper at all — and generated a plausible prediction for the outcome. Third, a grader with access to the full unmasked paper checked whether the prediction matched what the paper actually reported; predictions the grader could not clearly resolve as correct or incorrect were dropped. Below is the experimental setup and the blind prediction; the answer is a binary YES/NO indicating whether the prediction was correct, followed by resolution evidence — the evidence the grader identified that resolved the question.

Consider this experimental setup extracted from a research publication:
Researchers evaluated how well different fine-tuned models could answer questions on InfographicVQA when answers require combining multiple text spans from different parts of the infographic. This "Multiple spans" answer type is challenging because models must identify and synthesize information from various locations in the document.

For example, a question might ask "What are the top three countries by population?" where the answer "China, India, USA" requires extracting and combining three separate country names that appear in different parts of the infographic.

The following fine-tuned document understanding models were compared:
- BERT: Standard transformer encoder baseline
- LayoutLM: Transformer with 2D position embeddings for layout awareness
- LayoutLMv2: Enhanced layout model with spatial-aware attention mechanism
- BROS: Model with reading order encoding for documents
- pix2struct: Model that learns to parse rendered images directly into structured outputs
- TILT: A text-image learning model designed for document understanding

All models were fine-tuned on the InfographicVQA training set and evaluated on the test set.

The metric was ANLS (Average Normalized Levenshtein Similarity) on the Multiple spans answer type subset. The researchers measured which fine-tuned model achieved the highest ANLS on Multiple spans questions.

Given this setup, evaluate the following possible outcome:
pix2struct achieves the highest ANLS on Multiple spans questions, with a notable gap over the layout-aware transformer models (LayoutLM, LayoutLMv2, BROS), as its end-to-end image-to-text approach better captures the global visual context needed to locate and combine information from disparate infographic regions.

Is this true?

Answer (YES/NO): NO